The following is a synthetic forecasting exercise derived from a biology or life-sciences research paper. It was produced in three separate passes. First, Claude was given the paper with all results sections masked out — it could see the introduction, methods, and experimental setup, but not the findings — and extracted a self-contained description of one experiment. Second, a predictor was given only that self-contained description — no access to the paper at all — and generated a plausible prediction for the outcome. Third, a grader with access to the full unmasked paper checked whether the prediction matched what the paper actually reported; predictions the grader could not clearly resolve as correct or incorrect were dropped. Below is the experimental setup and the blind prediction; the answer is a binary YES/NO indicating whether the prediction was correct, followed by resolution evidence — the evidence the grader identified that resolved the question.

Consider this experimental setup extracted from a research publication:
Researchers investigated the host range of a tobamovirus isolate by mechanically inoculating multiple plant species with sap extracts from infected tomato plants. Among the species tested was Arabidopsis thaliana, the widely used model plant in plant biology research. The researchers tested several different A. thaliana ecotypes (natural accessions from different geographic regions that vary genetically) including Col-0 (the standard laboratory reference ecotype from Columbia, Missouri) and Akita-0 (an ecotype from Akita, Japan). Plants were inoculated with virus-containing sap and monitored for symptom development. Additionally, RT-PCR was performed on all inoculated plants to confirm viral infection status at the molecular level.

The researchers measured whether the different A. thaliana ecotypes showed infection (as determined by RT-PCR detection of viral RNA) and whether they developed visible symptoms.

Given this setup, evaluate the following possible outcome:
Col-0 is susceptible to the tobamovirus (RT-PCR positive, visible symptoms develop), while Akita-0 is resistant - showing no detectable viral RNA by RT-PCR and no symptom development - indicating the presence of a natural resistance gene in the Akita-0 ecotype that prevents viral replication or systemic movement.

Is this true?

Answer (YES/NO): NO